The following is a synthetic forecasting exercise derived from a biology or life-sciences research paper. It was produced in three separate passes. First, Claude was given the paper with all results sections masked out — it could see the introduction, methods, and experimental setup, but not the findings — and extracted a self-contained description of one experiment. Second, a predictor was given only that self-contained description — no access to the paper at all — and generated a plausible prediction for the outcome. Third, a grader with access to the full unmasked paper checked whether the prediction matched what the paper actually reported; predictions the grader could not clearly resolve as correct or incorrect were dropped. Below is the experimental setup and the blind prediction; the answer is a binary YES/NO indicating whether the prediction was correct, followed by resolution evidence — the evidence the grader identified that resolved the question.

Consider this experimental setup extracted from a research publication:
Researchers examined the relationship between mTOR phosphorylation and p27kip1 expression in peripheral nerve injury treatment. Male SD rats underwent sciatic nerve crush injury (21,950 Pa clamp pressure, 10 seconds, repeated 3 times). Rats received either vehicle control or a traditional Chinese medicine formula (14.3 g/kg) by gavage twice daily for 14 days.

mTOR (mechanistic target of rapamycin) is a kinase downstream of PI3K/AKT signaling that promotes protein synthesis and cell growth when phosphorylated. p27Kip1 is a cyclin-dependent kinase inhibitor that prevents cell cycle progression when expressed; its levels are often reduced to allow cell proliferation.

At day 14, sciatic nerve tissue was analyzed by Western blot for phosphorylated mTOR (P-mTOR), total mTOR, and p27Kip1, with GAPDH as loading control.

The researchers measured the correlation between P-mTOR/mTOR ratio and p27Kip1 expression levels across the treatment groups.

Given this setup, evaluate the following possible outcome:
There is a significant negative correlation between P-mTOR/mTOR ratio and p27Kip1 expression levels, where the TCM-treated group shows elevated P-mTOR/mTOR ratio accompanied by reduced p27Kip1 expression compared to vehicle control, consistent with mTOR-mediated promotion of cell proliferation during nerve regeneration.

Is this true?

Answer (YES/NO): YES